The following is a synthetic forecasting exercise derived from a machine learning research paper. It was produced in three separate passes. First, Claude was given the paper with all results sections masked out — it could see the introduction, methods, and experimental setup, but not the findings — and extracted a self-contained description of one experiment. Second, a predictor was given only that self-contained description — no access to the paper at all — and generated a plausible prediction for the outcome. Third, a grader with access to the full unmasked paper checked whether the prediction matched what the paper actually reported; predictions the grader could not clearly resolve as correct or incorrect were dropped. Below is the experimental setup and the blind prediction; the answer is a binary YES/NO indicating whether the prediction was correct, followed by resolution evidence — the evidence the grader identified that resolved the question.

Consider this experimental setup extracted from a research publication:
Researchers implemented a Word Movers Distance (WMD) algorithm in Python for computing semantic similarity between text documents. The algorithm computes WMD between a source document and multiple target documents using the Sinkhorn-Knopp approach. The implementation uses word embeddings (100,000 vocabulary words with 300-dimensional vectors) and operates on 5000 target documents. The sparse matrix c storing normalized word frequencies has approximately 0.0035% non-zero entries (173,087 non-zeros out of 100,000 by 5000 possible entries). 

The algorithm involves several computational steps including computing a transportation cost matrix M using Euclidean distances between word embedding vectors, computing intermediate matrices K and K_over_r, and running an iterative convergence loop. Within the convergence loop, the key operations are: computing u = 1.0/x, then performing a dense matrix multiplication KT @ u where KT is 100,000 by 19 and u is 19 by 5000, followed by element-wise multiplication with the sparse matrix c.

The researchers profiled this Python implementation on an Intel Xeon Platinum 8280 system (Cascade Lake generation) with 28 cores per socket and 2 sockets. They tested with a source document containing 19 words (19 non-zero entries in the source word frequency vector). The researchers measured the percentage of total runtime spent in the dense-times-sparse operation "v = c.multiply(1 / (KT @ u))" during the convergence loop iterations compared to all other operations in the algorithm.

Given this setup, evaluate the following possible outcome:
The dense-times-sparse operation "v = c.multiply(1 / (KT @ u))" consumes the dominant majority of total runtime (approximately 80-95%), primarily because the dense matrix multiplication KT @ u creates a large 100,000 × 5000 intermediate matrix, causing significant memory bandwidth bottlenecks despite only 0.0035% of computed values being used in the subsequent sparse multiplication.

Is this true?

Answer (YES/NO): YES